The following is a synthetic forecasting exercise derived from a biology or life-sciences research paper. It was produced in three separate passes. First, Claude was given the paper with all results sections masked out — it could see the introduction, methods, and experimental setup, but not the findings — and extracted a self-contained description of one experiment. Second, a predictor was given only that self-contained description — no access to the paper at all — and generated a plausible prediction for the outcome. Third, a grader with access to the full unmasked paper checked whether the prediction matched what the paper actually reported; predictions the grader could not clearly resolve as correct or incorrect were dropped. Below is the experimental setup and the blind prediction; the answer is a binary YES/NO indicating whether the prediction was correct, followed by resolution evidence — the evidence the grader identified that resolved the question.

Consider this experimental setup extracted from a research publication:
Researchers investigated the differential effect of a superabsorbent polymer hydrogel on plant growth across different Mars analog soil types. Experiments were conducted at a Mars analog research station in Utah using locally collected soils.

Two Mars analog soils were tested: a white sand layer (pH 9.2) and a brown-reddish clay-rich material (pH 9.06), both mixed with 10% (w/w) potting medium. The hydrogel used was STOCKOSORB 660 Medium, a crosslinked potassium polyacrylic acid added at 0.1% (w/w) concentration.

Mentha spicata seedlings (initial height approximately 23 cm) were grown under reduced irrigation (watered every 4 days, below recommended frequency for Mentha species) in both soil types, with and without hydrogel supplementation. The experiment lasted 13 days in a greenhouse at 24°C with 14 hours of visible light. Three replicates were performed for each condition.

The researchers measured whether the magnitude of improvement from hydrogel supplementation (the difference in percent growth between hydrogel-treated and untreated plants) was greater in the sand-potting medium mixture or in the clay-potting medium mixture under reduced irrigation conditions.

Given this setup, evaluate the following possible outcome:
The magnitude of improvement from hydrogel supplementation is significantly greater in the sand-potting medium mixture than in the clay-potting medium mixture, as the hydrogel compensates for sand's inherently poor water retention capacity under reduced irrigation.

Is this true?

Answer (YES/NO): YES